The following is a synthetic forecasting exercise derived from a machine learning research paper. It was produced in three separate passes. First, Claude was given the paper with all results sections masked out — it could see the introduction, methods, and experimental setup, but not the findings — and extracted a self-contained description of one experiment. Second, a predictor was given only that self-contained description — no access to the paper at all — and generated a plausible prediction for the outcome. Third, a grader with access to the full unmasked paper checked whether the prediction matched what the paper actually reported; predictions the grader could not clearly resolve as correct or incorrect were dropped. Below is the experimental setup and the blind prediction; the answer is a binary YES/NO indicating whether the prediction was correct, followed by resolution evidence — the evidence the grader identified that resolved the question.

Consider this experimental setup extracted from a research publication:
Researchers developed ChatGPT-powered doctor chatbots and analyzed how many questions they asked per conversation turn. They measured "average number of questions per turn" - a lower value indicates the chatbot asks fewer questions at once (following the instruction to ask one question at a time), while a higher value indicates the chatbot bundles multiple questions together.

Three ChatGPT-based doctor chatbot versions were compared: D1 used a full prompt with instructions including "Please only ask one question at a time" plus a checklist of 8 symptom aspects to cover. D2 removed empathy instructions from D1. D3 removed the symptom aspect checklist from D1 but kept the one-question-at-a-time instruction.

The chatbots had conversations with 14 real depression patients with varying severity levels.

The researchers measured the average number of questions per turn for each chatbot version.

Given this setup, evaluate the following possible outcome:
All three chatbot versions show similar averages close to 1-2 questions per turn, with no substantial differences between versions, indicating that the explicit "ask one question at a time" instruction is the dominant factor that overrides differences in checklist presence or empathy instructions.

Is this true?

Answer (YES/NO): NO